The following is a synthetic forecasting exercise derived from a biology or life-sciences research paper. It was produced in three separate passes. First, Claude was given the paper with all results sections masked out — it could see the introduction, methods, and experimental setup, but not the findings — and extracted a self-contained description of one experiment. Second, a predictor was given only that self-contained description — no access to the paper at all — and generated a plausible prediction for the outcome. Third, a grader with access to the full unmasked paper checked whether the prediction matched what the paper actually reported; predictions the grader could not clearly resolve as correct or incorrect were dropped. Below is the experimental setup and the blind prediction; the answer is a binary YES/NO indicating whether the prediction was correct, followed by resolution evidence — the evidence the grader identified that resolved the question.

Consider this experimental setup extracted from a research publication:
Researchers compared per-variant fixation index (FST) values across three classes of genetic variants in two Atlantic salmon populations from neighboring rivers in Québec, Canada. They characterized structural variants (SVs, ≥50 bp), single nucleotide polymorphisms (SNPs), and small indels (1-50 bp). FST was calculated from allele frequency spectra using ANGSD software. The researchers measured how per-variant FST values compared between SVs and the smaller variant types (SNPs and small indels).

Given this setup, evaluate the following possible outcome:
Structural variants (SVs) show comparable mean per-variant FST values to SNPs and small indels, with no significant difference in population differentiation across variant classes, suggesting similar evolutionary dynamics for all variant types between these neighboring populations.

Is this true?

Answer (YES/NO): NO